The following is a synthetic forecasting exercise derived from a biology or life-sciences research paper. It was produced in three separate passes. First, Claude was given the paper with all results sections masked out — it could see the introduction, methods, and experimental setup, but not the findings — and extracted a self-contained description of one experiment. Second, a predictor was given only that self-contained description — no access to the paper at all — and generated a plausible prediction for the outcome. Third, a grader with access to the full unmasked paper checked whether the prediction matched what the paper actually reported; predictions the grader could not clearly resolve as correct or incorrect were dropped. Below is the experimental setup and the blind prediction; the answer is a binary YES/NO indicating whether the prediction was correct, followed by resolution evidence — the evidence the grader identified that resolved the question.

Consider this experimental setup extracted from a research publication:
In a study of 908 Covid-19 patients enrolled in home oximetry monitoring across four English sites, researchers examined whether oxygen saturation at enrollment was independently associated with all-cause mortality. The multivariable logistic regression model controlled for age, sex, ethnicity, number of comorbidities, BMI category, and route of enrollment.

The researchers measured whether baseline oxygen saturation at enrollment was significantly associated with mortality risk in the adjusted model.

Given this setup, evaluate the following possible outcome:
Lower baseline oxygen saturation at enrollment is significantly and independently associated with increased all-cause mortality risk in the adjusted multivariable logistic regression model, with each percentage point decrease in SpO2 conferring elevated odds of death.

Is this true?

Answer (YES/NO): NO